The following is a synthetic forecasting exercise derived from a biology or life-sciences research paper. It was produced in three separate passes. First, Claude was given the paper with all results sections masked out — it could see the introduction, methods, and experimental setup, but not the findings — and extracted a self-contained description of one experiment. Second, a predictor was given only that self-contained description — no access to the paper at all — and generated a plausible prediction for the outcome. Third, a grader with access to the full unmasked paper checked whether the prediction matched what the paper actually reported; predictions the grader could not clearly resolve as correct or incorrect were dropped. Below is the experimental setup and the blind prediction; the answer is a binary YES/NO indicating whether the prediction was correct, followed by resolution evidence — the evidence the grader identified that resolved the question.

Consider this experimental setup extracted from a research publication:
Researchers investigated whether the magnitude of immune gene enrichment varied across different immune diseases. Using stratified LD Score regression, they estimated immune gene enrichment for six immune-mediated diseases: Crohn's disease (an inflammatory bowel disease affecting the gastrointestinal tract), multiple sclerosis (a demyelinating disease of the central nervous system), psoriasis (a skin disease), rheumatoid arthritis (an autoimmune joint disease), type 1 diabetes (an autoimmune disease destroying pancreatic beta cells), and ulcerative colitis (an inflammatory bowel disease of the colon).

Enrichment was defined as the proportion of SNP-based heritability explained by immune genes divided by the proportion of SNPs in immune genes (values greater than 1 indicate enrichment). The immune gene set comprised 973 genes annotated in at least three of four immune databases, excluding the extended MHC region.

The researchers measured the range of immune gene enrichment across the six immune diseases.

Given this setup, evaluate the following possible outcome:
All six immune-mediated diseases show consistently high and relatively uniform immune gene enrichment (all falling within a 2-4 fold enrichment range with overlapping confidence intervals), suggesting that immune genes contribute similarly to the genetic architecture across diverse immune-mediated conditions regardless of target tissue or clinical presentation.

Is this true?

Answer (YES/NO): NO